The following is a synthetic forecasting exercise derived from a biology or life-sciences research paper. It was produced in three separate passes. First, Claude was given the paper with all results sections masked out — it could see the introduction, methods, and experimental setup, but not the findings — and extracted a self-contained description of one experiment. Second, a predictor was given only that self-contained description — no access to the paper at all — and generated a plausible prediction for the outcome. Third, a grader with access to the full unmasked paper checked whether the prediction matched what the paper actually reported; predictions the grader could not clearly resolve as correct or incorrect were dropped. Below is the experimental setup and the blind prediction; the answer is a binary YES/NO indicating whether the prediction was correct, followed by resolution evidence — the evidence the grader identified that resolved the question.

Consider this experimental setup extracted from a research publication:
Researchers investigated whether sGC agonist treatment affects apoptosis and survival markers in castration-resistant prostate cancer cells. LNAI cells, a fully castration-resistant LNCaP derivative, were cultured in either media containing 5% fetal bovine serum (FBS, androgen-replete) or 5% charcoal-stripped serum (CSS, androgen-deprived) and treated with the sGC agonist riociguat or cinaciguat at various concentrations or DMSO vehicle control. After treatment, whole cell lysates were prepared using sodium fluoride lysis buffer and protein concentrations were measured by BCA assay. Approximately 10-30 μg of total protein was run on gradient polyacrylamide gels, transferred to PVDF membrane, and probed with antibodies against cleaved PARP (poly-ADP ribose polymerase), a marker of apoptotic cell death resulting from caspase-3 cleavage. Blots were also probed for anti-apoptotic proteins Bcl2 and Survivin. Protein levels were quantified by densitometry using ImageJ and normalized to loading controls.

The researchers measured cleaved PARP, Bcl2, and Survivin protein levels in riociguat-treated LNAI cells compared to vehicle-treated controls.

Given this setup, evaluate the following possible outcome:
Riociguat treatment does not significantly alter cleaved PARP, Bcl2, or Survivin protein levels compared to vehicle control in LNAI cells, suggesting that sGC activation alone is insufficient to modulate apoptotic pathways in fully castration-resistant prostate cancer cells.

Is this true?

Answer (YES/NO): NO